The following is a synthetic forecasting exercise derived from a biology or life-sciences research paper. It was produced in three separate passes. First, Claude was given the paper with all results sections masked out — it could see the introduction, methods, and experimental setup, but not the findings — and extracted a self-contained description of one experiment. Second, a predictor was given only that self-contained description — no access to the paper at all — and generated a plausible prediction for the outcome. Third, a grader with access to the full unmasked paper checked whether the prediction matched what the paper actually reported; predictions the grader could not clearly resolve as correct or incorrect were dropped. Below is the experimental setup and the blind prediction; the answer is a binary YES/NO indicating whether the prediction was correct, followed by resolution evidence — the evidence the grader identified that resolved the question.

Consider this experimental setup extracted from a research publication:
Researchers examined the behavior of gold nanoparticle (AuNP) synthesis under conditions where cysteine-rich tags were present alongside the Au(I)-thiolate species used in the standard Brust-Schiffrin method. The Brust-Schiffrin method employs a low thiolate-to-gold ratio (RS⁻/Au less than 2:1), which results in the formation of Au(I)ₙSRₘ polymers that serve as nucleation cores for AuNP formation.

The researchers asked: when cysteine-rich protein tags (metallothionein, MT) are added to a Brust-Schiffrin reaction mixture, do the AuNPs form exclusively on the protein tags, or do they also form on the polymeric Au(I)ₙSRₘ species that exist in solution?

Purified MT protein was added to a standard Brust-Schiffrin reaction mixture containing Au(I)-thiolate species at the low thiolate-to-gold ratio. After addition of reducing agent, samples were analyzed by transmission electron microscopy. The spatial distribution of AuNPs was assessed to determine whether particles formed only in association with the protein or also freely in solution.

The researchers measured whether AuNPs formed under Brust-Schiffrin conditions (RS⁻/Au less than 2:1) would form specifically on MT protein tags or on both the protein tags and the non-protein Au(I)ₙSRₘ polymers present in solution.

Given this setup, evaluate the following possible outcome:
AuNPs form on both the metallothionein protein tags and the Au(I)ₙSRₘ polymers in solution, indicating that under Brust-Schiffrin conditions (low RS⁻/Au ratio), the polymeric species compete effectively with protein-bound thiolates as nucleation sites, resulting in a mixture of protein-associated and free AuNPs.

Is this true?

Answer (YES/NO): YES